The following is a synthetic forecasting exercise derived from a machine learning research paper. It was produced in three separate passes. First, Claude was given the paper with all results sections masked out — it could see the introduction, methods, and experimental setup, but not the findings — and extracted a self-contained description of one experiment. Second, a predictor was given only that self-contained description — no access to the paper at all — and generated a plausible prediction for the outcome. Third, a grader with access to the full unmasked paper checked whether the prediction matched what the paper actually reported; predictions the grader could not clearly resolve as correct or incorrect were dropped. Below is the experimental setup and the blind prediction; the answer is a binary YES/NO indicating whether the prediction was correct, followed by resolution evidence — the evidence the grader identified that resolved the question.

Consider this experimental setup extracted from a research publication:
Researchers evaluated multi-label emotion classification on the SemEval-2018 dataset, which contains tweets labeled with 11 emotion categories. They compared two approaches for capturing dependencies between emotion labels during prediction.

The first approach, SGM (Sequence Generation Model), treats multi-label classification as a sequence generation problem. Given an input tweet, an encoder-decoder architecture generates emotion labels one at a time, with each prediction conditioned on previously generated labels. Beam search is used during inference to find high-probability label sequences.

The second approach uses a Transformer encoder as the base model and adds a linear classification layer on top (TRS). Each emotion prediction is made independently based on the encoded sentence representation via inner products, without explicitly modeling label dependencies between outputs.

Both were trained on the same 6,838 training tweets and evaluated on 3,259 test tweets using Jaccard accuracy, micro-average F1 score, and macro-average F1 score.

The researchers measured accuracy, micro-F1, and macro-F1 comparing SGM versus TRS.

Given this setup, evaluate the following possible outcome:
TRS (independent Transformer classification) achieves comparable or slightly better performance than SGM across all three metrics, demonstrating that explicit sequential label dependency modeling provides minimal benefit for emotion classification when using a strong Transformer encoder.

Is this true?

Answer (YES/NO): NO